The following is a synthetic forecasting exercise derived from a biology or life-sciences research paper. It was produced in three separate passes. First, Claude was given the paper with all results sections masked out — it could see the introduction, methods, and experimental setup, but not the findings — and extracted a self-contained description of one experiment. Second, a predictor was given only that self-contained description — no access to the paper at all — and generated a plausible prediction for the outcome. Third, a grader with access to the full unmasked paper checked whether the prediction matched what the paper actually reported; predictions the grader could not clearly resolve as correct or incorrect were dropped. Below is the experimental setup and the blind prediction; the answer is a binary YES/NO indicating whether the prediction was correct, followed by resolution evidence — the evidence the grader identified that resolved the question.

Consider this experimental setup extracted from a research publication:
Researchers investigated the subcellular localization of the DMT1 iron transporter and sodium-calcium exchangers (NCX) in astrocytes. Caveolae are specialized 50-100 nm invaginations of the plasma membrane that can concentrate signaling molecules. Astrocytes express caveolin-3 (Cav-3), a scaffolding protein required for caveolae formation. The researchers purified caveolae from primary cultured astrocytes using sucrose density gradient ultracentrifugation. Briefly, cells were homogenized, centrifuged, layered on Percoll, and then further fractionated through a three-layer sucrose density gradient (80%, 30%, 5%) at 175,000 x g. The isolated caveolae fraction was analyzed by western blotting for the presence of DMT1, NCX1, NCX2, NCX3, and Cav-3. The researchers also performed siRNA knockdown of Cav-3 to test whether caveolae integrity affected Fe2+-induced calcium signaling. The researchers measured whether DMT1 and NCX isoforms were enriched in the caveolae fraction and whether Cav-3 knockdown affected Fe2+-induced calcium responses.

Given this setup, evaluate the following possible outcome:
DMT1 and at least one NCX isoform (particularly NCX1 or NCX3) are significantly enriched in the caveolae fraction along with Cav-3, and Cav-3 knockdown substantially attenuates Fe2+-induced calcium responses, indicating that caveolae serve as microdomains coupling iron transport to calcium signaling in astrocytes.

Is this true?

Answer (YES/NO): YES